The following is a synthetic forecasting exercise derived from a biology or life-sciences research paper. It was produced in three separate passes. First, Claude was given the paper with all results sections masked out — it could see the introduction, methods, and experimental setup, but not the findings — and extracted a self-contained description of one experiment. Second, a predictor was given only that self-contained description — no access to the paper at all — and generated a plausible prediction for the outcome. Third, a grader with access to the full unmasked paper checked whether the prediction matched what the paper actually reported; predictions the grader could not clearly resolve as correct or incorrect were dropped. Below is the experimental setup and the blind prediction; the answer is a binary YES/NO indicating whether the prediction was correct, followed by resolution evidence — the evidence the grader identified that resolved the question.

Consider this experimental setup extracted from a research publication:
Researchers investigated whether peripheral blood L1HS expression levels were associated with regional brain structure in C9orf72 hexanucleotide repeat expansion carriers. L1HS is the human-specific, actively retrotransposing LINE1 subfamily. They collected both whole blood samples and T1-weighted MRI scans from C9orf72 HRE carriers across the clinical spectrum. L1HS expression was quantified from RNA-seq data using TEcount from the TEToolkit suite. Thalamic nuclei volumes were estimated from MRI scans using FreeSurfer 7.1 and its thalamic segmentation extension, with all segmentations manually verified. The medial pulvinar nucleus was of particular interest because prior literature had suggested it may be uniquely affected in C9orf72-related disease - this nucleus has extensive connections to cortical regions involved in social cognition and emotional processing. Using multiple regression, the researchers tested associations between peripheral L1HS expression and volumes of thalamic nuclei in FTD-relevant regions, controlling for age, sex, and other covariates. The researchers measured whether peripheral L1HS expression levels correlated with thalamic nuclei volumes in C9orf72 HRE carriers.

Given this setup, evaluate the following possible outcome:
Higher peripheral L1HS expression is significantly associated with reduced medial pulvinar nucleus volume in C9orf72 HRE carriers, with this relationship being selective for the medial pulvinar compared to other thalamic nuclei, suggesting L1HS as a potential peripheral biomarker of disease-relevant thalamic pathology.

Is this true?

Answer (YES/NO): NO